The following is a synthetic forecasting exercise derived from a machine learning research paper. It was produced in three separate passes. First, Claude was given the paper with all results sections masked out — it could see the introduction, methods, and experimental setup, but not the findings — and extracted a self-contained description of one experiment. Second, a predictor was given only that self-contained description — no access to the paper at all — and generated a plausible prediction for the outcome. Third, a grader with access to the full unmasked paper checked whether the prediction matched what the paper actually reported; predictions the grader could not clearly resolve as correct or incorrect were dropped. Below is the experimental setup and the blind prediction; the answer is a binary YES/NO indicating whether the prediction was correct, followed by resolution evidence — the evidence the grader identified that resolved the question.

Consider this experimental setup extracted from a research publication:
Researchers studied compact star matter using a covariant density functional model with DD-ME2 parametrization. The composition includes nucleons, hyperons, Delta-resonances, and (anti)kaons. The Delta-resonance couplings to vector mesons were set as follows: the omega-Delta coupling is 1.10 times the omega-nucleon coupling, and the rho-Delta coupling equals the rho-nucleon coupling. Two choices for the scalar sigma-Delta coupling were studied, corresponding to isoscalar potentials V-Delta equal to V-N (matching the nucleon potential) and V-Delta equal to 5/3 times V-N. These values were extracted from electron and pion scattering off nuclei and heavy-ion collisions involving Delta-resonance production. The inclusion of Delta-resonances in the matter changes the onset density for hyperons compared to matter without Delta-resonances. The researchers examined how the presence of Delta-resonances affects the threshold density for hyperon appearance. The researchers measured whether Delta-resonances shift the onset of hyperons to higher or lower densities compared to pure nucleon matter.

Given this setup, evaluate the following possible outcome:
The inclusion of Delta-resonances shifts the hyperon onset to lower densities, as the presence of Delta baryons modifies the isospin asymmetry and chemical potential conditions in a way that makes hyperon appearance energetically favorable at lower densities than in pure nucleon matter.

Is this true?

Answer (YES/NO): NO